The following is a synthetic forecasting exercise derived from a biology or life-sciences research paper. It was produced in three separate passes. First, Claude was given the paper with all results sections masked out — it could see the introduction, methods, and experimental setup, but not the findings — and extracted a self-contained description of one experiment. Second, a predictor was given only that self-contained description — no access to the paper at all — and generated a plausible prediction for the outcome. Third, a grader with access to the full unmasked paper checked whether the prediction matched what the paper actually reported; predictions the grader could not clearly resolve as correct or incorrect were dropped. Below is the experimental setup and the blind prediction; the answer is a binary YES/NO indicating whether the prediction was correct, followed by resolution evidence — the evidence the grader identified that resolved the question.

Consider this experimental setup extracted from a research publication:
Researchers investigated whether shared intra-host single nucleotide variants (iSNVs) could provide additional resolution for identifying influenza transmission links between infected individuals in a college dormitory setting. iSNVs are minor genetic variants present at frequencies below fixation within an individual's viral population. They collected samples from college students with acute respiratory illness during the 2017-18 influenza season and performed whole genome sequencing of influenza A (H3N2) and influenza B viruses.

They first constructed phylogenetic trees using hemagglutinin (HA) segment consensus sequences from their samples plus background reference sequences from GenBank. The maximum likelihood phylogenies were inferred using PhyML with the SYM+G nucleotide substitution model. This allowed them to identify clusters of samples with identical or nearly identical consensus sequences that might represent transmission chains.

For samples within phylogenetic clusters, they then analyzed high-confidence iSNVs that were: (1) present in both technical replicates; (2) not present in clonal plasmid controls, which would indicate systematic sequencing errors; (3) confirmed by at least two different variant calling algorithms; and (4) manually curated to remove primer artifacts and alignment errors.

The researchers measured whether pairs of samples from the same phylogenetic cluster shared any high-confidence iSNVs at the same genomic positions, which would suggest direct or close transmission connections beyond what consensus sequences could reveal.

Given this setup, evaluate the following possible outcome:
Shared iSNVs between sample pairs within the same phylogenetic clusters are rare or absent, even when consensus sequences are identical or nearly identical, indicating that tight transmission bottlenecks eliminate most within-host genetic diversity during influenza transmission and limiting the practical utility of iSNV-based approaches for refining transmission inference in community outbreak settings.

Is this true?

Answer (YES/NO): NO